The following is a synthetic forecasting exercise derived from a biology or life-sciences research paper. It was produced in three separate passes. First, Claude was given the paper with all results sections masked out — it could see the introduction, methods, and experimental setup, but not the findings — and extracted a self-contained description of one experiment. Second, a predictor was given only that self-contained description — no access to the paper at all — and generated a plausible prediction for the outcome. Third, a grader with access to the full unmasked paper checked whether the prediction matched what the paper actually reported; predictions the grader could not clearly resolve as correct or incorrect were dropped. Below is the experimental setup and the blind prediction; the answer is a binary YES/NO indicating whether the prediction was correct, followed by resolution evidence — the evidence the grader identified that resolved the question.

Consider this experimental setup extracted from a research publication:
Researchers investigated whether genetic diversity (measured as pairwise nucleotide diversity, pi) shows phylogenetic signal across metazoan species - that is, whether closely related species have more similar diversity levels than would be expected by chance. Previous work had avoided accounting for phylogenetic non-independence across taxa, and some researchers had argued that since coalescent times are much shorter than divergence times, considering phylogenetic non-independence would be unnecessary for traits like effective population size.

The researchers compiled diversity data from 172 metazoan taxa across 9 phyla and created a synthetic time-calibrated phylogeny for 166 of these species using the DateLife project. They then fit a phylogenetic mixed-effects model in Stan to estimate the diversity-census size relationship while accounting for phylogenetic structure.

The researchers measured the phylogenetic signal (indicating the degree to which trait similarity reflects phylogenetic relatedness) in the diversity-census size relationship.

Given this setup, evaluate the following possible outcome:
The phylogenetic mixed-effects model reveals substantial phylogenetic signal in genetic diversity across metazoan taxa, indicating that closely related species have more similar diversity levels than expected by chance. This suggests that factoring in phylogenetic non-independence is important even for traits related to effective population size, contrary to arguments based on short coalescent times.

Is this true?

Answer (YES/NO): YES